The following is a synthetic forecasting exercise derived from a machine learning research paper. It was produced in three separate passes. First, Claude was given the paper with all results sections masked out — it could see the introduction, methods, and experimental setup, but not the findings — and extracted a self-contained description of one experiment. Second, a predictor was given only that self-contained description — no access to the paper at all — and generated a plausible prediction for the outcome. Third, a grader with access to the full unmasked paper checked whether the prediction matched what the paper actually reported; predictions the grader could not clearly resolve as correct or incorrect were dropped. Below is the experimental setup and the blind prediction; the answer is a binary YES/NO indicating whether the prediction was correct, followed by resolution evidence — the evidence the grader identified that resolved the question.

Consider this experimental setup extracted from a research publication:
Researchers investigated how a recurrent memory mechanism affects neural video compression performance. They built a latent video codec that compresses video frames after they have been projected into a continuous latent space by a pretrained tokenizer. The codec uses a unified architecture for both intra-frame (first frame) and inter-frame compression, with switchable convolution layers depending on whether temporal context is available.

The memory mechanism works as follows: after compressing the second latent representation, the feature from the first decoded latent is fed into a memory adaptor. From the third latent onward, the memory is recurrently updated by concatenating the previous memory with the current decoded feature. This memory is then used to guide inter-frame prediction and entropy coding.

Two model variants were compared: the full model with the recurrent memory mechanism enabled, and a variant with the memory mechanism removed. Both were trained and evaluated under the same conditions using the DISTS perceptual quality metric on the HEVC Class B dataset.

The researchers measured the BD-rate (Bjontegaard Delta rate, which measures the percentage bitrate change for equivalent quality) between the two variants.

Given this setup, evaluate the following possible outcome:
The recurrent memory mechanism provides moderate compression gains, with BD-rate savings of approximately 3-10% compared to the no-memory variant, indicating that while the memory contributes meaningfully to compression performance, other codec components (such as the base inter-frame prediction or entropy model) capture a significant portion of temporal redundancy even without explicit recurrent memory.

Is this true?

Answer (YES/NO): YES